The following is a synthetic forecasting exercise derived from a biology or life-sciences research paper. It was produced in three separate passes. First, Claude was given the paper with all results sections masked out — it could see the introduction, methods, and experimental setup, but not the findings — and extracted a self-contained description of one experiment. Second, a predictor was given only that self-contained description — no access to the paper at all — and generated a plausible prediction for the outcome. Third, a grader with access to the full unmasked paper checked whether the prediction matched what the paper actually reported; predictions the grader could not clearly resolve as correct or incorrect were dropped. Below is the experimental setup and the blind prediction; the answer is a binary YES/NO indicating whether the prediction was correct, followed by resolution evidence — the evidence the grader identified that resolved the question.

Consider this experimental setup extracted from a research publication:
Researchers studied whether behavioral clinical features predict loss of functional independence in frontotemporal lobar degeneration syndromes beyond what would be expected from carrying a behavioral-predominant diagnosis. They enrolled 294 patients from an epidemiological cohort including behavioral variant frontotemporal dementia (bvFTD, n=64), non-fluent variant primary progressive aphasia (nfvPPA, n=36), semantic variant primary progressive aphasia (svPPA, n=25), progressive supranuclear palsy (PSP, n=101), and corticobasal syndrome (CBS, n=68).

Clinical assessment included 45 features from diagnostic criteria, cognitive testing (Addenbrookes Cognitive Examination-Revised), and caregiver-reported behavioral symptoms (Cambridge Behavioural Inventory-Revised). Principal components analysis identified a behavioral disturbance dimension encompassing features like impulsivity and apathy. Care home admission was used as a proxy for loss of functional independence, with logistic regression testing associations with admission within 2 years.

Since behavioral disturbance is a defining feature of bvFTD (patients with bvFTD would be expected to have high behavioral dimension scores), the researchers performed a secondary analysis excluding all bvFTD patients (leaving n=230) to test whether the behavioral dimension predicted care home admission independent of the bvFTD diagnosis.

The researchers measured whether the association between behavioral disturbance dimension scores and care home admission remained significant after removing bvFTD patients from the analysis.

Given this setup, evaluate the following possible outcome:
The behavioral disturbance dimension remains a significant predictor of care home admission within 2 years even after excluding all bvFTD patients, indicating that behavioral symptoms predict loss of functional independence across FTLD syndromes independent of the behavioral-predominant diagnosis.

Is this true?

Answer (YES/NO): YES